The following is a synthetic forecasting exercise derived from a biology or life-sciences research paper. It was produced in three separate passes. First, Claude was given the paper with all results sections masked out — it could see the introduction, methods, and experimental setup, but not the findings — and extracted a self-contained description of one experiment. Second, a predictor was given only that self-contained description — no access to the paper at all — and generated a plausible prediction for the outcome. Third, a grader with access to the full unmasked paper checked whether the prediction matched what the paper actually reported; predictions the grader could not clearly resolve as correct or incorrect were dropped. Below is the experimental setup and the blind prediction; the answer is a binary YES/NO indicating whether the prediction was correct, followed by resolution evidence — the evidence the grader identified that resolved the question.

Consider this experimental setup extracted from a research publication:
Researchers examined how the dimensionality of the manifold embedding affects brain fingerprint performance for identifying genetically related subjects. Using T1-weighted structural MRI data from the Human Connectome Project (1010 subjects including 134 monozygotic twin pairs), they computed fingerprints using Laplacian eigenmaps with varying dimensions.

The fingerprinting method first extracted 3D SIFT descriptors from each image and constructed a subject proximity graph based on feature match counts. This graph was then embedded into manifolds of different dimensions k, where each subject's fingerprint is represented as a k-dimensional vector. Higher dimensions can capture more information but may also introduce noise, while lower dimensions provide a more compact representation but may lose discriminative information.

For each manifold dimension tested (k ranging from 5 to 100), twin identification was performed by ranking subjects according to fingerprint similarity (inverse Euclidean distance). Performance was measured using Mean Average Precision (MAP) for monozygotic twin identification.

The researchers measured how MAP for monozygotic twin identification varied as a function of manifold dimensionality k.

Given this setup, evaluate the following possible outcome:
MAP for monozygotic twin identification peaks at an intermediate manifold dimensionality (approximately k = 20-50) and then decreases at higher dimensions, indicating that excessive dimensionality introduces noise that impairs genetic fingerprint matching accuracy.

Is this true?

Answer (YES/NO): NO